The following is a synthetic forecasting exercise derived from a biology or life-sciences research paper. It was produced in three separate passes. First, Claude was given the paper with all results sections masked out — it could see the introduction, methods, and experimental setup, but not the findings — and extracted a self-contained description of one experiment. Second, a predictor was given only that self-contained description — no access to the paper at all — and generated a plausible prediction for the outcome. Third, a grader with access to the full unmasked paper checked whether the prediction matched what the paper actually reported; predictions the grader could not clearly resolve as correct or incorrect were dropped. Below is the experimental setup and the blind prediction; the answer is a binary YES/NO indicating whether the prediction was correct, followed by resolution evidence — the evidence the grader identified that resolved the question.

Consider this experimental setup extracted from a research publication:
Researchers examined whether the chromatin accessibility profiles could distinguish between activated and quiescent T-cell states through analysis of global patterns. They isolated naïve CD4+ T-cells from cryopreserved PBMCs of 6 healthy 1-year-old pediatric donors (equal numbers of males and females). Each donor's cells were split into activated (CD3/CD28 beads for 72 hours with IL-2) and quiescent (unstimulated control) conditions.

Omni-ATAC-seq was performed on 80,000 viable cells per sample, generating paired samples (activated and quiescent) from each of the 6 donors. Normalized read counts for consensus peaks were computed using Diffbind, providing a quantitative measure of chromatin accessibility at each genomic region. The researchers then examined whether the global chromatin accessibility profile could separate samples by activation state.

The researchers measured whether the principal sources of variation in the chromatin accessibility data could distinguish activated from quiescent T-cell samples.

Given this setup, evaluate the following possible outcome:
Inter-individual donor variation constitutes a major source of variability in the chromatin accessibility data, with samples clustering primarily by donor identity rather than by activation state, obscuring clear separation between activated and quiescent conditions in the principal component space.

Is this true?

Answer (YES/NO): NO